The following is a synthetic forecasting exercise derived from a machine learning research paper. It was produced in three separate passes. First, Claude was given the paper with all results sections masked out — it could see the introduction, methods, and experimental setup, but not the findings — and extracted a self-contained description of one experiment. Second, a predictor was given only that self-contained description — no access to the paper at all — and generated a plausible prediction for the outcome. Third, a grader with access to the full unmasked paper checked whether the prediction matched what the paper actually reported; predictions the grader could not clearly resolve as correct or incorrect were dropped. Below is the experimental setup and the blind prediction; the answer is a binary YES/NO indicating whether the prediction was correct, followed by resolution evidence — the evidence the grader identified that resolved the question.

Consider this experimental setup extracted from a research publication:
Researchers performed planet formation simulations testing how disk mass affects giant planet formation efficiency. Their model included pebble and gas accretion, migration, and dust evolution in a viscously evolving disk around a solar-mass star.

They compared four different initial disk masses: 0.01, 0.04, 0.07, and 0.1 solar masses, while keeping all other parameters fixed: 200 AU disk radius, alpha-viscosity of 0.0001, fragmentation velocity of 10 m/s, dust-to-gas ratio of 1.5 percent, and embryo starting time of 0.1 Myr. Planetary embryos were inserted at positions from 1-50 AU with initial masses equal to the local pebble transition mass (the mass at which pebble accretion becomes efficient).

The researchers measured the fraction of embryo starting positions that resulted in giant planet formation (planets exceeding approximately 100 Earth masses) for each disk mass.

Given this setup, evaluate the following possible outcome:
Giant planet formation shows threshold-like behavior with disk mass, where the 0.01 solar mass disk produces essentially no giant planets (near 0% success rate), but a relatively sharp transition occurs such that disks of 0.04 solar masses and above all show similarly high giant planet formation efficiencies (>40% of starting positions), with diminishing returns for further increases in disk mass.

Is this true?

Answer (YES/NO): NO